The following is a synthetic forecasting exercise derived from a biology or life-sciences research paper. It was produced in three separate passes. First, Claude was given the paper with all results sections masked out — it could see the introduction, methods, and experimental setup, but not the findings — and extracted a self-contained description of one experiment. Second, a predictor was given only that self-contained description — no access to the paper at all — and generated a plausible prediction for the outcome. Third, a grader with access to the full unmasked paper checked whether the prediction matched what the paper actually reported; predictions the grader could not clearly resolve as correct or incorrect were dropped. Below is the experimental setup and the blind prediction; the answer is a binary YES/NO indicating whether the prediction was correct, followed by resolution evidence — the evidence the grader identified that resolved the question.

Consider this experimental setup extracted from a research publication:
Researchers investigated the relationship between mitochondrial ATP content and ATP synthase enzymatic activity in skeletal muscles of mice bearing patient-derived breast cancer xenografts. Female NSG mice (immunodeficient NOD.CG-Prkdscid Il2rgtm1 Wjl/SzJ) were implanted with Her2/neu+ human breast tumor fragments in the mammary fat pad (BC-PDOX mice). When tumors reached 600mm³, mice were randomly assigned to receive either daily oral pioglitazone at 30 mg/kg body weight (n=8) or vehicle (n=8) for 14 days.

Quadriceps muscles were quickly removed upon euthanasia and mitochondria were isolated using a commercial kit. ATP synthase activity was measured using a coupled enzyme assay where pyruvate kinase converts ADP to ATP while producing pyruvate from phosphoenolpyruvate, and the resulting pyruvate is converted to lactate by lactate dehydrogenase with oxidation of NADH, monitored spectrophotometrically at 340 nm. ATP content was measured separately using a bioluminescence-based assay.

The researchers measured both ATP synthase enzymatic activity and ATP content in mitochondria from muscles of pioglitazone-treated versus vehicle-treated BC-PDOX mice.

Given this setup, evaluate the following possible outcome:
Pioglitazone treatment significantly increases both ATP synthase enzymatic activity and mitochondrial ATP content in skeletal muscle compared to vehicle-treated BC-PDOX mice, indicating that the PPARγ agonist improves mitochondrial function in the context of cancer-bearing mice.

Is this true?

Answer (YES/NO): YES